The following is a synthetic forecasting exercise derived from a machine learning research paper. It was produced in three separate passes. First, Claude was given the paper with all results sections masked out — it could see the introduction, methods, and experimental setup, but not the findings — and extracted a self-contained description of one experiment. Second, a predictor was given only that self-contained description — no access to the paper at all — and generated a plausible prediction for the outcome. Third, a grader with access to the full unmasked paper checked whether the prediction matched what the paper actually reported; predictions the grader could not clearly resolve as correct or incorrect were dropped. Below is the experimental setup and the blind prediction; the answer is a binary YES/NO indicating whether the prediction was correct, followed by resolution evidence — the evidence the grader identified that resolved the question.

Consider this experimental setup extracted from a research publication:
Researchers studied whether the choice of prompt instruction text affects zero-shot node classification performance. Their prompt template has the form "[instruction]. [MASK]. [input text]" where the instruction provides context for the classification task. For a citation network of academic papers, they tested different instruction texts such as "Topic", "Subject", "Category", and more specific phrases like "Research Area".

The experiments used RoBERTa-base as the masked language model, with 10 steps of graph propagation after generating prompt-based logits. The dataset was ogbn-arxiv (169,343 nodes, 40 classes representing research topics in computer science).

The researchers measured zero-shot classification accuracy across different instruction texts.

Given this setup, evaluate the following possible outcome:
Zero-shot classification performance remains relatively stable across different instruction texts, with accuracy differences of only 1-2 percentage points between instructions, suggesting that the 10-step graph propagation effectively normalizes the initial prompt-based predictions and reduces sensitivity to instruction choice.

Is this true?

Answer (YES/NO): NO